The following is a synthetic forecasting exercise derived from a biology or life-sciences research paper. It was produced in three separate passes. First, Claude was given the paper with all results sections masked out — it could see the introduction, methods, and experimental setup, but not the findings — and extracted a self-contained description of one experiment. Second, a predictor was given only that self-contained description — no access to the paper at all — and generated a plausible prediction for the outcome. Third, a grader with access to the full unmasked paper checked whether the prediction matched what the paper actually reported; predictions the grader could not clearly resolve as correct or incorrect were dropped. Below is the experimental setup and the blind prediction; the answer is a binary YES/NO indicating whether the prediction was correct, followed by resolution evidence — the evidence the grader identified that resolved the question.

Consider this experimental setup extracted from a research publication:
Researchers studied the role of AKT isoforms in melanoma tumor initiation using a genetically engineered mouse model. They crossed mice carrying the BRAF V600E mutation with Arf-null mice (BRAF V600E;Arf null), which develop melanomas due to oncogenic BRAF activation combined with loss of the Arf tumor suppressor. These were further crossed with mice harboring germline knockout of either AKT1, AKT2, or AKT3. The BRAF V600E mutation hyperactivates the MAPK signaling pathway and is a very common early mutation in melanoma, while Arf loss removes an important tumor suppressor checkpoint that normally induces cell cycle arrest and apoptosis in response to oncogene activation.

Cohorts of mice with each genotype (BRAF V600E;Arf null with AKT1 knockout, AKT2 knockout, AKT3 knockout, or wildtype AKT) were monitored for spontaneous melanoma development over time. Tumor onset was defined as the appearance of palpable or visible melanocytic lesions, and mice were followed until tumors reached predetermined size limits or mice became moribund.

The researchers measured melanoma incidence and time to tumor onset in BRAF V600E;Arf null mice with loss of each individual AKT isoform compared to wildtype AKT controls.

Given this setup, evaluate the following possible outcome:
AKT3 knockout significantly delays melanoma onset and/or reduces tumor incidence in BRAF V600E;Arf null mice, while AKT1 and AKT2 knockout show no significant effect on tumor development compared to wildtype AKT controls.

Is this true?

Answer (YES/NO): NO